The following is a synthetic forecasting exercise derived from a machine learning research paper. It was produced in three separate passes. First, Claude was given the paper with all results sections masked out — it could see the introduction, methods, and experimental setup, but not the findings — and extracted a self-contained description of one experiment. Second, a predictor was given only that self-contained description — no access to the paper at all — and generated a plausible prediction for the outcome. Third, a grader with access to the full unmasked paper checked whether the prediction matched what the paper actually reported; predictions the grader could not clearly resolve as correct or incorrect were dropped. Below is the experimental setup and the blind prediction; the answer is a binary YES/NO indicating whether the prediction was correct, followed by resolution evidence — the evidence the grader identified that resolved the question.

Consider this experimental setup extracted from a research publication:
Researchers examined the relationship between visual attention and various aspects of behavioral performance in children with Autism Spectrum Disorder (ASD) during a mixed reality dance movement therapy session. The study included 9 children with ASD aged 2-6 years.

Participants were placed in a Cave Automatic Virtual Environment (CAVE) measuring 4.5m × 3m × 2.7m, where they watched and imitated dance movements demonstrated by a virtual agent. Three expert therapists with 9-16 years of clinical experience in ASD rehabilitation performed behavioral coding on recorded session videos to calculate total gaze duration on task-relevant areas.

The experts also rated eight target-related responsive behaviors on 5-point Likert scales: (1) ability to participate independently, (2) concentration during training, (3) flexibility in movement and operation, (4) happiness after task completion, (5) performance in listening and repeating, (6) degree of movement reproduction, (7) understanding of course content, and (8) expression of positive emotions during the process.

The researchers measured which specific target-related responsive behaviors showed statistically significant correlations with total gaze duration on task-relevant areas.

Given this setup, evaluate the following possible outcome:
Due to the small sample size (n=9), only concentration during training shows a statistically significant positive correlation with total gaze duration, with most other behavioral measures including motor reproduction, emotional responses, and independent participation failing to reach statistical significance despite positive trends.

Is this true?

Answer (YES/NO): NO